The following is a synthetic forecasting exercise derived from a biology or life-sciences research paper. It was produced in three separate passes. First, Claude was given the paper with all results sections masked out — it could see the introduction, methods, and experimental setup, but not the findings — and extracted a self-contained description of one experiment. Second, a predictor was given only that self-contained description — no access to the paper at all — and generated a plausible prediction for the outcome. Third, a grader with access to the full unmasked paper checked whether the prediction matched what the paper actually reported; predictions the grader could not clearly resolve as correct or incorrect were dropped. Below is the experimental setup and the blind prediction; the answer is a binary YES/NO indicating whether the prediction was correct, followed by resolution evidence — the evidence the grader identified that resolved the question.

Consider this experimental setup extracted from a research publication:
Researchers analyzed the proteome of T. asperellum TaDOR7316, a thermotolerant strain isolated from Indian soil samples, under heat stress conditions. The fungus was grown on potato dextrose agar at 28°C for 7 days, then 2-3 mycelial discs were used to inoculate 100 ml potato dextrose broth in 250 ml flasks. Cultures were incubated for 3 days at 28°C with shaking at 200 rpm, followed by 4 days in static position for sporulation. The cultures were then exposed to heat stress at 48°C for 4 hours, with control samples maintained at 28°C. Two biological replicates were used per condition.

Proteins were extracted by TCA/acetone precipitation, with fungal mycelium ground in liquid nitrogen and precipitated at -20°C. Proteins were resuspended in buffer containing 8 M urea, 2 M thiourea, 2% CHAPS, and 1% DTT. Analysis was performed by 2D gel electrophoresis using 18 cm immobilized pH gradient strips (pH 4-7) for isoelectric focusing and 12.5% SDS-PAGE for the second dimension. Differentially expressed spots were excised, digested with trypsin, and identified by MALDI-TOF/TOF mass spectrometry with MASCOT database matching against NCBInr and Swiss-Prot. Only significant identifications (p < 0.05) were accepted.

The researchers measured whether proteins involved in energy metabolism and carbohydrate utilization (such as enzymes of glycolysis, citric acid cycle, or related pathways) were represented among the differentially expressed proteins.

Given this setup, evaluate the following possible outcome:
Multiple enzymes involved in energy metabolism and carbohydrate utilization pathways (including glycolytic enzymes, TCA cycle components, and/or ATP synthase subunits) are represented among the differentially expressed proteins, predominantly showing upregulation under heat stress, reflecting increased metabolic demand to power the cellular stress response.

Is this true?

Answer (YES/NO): NO